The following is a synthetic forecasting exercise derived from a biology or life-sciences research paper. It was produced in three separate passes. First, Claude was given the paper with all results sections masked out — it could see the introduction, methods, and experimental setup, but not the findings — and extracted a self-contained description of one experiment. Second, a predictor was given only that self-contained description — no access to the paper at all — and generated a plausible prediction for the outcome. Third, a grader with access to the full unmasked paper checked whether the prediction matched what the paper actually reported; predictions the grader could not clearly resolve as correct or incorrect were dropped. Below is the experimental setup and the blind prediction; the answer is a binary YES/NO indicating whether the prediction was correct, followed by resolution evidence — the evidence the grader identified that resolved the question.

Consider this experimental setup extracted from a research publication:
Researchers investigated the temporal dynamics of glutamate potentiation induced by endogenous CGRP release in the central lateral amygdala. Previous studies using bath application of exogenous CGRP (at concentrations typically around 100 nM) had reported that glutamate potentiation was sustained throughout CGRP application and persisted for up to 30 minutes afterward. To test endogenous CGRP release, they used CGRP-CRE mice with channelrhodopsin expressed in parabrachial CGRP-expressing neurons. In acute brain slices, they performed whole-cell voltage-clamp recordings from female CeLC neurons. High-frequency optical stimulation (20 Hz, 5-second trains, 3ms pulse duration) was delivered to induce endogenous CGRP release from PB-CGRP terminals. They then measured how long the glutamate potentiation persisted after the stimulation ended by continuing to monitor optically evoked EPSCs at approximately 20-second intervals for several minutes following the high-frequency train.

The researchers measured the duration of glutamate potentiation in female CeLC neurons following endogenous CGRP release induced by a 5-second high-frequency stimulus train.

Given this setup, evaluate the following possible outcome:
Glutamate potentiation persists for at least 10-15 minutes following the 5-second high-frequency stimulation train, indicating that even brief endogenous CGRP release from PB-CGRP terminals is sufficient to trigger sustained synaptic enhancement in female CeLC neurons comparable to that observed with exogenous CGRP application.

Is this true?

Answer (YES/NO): NO